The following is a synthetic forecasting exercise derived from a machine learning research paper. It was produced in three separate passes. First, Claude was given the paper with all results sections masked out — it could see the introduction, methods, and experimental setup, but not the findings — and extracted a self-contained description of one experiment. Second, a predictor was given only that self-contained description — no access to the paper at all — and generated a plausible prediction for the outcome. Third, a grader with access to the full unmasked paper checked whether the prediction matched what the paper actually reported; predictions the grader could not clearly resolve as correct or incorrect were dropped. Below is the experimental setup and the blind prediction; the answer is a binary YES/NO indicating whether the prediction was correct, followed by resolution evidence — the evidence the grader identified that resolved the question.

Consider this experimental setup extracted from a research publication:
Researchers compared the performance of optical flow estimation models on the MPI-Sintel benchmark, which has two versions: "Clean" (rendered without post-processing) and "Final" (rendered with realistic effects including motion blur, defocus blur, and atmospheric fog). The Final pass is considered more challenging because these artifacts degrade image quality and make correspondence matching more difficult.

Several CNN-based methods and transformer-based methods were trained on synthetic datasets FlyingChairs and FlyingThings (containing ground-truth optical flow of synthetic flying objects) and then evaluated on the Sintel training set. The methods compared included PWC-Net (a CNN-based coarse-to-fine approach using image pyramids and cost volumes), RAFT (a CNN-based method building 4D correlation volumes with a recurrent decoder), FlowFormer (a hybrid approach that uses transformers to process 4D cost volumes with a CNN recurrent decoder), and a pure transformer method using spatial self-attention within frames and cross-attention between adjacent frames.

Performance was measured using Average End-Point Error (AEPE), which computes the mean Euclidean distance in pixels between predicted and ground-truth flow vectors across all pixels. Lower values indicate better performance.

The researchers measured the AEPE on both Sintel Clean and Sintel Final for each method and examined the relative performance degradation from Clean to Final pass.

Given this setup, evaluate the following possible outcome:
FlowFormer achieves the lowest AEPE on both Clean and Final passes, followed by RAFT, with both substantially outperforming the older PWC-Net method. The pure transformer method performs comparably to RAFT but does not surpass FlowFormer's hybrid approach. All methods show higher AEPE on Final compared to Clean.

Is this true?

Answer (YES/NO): NO